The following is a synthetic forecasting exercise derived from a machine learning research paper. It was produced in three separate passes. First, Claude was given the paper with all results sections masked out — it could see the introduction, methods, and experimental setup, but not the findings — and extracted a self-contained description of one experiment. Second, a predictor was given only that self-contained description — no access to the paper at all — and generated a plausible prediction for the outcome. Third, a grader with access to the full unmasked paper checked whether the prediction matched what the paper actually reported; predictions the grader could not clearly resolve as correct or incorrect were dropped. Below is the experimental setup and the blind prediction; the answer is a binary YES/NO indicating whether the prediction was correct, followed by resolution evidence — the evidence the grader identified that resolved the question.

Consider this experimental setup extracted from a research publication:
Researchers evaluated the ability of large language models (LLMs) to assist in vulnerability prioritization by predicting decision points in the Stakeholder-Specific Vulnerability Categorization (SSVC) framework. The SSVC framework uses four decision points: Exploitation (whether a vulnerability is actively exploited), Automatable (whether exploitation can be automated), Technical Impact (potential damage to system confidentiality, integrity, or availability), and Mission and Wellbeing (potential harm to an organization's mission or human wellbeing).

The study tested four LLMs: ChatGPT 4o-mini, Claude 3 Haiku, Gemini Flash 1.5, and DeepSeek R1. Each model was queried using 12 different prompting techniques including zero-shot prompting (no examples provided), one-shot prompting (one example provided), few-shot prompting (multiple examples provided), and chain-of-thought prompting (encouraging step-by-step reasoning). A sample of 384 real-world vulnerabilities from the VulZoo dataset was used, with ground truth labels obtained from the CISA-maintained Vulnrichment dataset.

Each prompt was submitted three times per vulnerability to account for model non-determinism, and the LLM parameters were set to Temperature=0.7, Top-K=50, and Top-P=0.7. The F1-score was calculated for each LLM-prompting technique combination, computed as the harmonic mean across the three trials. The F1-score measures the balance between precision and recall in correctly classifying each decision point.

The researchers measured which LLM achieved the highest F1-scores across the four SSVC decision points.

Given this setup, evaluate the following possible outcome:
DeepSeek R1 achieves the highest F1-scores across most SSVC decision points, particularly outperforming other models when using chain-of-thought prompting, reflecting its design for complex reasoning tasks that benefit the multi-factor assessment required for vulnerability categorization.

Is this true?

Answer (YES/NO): NO